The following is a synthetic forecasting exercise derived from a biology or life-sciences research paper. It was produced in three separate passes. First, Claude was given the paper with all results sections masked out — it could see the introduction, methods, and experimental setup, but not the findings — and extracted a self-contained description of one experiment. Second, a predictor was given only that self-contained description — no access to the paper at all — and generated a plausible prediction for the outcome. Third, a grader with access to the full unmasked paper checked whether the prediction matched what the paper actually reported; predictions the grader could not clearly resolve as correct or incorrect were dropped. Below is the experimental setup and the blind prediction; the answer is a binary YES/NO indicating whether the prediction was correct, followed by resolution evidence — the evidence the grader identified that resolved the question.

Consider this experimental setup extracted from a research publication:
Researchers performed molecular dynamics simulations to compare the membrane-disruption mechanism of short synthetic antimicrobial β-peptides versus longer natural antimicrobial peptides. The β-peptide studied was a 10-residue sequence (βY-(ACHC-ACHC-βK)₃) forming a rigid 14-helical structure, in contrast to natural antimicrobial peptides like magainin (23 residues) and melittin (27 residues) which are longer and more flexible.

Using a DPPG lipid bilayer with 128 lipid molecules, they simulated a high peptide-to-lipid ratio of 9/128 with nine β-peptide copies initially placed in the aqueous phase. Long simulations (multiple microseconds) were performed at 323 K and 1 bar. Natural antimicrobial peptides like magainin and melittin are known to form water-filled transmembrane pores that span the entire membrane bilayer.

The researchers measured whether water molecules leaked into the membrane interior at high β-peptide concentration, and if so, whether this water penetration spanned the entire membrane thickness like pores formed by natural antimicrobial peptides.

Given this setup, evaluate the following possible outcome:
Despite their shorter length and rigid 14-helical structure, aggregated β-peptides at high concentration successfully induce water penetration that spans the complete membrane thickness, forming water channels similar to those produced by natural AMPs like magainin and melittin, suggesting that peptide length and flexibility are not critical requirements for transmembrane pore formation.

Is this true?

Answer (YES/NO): NO